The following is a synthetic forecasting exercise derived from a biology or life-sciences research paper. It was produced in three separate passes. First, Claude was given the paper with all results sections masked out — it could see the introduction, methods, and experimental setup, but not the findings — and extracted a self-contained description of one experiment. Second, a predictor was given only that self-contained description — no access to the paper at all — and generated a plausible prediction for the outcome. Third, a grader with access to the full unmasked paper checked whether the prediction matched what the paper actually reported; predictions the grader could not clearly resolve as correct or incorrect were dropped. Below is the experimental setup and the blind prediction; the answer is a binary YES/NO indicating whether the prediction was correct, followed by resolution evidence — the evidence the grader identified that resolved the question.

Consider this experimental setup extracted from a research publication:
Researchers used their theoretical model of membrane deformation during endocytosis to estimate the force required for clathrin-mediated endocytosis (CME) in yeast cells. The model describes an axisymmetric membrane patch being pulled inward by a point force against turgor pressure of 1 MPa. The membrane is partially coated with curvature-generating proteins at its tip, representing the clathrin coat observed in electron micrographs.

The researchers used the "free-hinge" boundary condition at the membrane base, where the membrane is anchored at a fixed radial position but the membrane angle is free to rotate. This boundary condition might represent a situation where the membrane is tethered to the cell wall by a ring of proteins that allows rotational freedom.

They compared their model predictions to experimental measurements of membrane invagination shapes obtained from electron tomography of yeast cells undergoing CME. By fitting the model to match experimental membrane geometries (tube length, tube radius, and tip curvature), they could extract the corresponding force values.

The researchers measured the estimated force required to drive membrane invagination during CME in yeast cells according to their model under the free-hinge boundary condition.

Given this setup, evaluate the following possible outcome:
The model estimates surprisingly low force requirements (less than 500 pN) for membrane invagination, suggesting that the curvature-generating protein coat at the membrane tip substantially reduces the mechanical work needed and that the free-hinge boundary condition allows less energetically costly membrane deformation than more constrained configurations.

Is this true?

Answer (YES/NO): NO